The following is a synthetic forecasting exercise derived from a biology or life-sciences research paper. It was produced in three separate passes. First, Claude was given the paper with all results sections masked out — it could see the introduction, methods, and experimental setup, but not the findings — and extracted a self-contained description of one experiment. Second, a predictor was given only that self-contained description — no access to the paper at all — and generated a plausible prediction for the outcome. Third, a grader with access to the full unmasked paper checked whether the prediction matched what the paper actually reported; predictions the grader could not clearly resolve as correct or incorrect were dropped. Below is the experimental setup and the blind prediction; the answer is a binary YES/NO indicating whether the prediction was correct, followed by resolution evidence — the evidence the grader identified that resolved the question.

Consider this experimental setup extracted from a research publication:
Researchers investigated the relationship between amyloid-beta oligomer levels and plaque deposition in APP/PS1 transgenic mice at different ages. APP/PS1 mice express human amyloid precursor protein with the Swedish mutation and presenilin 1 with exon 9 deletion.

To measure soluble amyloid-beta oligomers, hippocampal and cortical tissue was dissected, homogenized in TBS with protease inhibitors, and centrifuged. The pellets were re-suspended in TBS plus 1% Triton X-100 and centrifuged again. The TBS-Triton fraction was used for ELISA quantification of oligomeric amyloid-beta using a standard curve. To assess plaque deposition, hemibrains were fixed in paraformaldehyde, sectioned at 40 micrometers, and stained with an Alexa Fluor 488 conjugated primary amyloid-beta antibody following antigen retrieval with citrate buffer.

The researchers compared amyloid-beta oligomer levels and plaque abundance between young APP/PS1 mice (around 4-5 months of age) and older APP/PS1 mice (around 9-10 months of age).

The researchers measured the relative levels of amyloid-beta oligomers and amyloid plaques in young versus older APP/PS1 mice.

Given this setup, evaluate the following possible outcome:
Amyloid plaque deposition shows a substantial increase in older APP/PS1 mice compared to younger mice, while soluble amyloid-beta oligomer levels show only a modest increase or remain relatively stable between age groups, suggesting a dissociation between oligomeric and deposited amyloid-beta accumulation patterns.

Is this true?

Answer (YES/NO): NO